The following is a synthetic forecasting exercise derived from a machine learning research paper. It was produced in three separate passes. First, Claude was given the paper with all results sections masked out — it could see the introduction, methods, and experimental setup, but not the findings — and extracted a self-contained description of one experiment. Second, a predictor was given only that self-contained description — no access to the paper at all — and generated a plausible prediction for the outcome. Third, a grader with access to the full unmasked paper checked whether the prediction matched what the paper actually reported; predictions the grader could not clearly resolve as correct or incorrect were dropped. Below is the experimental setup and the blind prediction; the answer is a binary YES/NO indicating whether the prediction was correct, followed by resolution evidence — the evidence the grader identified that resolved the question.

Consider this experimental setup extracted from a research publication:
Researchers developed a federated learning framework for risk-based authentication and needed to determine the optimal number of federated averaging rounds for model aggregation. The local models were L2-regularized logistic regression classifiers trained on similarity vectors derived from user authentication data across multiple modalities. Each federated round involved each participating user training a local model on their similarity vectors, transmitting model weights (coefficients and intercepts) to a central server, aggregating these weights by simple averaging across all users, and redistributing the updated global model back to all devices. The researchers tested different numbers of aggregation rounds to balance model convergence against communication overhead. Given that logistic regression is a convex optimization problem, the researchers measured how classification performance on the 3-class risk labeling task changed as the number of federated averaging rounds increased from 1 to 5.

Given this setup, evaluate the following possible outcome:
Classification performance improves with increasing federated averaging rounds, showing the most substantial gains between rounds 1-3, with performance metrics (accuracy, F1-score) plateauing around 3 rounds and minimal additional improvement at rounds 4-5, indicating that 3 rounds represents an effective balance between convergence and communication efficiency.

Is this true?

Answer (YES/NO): YES